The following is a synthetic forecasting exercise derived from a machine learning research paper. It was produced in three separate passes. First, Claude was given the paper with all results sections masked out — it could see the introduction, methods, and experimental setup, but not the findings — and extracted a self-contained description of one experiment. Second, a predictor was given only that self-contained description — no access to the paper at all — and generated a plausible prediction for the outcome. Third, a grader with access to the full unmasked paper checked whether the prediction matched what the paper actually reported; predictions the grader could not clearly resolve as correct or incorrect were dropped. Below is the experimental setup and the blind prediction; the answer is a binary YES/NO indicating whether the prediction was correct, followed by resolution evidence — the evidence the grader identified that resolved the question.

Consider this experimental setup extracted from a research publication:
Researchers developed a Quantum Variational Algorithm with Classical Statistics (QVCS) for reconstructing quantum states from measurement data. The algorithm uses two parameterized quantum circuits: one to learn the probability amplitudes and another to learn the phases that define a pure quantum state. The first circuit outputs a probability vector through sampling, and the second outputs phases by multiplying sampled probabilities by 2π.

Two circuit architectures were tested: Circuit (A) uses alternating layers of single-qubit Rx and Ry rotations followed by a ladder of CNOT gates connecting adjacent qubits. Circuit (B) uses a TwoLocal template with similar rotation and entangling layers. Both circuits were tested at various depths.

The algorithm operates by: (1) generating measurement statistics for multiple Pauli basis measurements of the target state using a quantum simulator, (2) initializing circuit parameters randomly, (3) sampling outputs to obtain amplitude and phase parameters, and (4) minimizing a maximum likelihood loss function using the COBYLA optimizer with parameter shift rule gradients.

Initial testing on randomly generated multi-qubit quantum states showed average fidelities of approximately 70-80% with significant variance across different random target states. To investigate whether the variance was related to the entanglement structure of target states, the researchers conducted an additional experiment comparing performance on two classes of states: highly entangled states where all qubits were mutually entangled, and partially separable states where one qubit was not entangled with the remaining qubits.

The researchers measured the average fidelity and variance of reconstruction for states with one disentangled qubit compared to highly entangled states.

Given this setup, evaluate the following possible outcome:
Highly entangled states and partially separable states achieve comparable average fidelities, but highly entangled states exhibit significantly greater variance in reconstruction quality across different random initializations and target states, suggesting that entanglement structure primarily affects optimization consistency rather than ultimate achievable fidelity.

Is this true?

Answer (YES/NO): NO